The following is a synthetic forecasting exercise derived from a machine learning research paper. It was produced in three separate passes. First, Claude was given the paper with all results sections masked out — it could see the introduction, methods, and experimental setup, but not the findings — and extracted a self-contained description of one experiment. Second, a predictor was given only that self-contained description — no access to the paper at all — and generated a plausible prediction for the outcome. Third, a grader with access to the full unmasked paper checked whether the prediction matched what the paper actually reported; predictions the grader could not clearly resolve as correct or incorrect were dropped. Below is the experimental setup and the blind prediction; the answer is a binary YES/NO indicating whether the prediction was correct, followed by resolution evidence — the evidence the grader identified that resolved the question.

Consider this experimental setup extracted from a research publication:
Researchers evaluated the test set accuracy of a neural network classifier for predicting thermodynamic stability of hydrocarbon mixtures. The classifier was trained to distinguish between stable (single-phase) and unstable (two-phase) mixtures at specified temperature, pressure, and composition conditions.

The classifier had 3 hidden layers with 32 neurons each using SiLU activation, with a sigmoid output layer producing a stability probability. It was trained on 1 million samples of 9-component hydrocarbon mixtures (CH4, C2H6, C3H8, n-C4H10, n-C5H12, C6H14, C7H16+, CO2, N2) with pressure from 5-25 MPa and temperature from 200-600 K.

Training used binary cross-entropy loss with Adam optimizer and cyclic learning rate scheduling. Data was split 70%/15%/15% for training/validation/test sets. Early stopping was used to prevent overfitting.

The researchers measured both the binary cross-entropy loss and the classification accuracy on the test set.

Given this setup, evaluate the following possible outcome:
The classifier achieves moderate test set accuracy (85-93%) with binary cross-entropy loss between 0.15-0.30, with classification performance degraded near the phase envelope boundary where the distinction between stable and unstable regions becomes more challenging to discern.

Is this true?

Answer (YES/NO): NO